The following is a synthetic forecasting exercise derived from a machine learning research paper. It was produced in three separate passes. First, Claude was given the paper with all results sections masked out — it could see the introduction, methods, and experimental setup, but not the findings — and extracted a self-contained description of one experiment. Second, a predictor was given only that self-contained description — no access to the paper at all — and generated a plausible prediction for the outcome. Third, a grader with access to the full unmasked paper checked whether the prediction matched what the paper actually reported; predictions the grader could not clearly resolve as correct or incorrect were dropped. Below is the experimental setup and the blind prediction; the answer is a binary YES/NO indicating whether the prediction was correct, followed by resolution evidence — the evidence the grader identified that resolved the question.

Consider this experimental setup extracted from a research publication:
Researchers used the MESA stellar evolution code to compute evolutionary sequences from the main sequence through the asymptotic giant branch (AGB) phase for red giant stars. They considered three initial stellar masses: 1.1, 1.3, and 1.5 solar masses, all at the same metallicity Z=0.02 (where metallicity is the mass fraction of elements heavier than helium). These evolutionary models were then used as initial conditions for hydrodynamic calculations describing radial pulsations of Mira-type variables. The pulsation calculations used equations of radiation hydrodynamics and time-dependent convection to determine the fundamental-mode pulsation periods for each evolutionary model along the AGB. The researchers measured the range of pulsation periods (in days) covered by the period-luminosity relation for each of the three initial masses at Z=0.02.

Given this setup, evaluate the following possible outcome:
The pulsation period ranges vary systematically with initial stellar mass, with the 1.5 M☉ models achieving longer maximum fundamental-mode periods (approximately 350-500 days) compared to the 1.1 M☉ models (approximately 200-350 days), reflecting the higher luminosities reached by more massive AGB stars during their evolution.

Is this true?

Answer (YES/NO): NO